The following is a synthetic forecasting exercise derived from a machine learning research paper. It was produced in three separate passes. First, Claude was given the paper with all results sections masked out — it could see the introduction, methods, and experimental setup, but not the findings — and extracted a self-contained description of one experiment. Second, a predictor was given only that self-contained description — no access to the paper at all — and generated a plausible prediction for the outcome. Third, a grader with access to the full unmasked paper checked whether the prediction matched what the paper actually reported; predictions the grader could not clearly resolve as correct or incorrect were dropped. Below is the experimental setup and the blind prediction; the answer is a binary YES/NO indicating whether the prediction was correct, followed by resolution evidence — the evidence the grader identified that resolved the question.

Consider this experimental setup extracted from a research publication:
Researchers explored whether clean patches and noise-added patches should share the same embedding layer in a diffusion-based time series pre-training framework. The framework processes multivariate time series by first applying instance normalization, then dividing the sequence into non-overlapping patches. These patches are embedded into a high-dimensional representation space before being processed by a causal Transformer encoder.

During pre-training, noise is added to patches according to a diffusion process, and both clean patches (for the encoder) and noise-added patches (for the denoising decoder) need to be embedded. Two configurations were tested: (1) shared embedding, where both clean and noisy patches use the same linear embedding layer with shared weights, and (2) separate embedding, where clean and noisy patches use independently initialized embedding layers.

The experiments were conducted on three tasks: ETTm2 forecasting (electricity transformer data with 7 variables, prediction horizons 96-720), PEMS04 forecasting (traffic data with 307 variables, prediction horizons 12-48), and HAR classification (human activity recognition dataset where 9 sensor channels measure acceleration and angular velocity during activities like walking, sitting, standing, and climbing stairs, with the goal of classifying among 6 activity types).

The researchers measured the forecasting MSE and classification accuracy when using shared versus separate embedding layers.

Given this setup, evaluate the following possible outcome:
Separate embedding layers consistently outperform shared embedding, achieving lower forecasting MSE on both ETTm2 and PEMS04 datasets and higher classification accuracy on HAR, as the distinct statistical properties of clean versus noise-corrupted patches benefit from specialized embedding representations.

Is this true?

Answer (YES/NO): NO